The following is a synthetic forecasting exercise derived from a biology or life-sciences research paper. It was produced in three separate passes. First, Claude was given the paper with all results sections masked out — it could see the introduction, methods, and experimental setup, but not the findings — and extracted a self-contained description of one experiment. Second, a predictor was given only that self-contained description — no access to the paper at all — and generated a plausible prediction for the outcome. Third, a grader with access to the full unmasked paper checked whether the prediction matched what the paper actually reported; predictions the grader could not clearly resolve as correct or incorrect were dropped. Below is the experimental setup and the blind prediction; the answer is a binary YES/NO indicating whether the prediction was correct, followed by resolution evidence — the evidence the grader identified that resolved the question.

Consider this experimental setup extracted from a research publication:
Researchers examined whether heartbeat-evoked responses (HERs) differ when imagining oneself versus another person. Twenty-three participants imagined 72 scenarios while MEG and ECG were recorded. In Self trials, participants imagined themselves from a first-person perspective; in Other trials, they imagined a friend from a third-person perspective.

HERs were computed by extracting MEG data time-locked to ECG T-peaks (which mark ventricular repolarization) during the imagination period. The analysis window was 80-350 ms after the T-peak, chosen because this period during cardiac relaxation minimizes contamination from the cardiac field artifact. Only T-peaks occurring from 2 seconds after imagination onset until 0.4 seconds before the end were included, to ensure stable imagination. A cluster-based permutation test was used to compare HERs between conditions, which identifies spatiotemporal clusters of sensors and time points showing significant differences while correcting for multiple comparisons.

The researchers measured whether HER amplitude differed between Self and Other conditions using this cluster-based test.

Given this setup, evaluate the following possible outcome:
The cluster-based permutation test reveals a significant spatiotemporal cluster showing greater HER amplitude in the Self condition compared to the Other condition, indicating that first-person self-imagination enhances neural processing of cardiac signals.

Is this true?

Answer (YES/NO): NO